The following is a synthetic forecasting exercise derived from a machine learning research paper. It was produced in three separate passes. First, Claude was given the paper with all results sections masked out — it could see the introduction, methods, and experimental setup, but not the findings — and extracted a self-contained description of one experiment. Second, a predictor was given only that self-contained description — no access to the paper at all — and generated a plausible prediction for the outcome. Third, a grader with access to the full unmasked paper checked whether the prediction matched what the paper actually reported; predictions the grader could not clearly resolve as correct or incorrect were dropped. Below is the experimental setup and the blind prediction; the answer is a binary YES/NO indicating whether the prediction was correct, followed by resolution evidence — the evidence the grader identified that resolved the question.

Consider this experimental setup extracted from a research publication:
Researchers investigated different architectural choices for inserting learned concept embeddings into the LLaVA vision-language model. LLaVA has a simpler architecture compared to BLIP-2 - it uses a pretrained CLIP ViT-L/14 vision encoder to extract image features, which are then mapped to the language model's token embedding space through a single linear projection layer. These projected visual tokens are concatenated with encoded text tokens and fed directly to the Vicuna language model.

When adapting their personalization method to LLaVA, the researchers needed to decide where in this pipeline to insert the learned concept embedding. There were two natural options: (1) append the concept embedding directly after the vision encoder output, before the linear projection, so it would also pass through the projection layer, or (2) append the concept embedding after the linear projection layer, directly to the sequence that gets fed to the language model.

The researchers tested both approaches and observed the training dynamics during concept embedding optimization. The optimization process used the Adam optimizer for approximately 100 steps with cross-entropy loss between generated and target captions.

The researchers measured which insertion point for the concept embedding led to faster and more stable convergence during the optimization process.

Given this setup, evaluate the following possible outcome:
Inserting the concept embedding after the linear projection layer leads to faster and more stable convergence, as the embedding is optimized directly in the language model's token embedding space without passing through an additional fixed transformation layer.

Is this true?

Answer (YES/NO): YES